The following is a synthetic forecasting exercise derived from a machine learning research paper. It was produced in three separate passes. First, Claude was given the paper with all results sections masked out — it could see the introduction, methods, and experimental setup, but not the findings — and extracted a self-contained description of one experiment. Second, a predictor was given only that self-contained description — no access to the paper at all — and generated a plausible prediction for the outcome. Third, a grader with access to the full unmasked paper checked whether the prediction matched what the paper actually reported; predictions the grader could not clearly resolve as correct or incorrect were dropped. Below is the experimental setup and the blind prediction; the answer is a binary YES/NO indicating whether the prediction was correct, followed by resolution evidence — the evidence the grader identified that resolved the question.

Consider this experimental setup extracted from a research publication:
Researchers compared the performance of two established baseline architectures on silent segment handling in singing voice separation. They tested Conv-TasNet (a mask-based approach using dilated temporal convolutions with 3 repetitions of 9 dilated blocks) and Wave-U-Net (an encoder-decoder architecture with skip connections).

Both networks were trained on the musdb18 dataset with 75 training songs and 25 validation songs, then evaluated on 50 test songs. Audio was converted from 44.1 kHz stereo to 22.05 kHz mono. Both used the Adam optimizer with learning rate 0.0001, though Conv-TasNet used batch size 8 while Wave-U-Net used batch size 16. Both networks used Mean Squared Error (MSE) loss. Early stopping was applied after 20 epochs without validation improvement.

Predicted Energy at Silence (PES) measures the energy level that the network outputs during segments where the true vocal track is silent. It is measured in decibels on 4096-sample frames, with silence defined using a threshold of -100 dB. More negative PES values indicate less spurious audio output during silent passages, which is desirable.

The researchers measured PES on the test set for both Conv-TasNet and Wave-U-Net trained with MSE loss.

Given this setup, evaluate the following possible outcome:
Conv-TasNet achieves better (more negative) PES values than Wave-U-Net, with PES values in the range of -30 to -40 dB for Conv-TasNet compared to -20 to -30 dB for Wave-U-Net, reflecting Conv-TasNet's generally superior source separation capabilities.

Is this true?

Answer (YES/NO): NO